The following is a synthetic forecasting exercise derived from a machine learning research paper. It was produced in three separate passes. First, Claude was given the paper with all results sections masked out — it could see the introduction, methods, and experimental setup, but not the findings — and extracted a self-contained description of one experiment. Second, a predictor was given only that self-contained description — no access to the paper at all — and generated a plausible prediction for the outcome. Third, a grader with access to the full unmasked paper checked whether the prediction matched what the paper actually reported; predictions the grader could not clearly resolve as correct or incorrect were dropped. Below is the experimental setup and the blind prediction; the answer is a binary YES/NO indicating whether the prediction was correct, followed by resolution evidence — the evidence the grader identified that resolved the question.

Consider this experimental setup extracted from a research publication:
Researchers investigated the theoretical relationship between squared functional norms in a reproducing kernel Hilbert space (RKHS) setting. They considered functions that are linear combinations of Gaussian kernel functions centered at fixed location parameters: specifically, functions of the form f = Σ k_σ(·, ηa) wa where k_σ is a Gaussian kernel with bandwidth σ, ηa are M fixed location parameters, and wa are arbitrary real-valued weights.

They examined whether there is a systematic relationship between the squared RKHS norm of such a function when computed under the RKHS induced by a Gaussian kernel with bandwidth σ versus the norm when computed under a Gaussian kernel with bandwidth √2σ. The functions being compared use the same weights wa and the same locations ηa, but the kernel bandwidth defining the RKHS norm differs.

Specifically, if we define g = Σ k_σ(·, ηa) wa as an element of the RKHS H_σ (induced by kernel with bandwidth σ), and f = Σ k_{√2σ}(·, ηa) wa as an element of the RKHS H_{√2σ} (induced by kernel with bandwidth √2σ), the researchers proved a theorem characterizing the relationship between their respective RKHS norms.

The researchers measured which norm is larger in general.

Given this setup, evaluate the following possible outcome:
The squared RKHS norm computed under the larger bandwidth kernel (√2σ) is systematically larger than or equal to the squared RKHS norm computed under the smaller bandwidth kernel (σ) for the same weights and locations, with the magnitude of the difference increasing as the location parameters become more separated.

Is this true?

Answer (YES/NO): NO